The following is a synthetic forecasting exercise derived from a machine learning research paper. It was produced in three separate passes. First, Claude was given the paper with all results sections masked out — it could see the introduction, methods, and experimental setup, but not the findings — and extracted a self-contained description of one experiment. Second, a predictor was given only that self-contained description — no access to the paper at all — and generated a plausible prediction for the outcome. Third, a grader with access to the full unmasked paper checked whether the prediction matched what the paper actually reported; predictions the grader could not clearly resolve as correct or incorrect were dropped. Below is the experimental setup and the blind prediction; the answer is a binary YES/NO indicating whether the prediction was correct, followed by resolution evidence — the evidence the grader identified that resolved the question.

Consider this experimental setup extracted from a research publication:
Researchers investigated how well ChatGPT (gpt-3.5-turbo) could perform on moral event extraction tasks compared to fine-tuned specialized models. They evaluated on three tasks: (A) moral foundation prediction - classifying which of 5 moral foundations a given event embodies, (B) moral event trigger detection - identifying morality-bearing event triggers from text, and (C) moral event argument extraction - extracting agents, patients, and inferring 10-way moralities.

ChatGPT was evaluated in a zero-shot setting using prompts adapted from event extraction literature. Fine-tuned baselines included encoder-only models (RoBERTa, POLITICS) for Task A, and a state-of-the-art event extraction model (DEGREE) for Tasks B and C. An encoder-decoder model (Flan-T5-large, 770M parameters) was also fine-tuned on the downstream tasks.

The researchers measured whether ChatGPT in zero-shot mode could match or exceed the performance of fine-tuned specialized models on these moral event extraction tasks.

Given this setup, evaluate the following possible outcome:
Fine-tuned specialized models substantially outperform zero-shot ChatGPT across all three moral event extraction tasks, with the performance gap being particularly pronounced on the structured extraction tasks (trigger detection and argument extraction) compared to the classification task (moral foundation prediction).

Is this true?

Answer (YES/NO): NO